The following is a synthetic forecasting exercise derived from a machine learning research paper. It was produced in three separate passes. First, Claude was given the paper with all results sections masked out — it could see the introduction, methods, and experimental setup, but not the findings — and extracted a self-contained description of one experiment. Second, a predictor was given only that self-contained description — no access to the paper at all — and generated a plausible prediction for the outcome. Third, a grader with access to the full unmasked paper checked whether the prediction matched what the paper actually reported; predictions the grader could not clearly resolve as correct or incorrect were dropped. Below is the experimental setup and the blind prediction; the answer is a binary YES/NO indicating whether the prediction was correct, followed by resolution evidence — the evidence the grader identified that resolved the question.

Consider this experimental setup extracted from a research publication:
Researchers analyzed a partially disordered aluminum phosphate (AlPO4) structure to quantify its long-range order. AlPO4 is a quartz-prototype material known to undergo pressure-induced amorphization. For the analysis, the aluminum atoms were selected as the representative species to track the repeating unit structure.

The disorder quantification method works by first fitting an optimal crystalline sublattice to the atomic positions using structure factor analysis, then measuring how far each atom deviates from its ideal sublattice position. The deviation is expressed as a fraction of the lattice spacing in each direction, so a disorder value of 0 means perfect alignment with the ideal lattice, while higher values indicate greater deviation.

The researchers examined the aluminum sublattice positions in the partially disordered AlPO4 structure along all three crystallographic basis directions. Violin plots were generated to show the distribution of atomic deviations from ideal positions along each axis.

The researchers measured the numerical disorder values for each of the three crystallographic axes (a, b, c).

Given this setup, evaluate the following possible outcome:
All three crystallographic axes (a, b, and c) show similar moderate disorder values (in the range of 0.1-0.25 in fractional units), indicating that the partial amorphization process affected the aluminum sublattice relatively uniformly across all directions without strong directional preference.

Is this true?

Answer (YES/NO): NO